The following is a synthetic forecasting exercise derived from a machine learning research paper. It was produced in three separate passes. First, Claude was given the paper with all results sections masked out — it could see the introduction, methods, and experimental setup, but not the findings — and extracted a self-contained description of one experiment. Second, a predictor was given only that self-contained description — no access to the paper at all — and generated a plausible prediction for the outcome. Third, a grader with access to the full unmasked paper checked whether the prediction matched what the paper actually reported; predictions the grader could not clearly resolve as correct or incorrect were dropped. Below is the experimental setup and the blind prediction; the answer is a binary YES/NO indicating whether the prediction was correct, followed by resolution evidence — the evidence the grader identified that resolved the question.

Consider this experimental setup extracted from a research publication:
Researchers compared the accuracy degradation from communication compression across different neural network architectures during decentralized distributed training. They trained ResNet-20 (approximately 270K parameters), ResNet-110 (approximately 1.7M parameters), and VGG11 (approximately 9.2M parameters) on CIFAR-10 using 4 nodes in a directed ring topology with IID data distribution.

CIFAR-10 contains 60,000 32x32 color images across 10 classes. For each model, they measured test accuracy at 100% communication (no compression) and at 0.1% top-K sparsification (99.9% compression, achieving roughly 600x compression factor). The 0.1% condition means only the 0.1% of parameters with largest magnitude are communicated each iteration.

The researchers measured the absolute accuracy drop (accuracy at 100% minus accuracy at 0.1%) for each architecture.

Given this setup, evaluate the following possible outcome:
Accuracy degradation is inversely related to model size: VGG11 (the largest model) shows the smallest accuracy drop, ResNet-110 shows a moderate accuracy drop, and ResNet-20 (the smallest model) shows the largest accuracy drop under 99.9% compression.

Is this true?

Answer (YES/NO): NO